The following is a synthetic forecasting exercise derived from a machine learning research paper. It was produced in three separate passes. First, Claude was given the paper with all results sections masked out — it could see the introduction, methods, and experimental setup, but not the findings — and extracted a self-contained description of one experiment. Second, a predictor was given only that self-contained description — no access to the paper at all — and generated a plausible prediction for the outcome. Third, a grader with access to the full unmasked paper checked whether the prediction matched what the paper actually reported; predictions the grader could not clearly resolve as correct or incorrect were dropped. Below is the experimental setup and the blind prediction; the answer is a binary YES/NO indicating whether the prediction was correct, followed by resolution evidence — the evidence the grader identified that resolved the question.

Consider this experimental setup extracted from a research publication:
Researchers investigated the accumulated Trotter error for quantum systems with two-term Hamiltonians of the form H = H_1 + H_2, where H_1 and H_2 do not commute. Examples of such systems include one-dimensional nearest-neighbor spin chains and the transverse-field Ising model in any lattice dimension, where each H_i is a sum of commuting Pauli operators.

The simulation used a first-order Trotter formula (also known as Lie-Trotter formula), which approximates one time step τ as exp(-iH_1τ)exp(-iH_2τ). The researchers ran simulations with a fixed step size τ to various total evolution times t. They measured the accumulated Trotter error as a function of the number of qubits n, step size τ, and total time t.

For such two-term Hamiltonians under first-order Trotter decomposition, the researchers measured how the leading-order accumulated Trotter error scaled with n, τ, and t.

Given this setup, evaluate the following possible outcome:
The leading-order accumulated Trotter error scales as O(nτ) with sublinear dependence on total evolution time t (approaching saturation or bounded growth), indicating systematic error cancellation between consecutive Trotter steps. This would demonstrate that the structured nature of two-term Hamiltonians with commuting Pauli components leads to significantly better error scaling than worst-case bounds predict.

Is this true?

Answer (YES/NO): YES